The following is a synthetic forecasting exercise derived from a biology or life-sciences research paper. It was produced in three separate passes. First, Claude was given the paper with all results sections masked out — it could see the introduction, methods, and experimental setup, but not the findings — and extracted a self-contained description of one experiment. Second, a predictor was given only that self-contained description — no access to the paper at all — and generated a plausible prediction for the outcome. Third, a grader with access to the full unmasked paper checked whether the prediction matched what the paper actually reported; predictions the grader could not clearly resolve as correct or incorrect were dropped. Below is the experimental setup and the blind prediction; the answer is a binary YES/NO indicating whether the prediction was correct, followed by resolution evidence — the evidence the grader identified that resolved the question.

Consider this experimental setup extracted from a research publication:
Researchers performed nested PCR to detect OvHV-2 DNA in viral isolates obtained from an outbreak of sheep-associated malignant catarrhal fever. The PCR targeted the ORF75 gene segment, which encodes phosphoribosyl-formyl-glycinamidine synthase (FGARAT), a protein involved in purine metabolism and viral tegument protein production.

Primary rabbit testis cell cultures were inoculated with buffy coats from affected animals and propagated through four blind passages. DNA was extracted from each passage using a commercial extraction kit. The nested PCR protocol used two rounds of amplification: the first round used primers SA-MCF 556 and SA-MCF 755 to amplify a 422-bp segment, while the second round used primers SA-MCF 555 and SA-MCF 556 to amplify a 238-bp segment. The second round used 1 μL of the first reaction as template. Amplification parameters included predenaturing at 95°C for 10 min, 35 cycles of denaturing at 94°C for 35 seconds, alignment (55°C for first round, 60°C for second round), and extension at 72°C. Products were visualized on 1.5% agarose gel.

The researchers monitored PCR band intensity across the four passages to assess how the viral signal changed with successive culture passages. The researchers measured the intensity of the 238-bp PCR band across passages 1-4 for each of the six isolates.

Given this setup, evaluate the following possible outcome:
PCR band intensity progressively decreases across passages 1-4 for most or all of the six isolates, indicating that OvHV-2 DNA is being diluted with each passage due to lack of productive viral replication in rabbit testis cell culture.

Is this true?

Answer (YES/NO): NO